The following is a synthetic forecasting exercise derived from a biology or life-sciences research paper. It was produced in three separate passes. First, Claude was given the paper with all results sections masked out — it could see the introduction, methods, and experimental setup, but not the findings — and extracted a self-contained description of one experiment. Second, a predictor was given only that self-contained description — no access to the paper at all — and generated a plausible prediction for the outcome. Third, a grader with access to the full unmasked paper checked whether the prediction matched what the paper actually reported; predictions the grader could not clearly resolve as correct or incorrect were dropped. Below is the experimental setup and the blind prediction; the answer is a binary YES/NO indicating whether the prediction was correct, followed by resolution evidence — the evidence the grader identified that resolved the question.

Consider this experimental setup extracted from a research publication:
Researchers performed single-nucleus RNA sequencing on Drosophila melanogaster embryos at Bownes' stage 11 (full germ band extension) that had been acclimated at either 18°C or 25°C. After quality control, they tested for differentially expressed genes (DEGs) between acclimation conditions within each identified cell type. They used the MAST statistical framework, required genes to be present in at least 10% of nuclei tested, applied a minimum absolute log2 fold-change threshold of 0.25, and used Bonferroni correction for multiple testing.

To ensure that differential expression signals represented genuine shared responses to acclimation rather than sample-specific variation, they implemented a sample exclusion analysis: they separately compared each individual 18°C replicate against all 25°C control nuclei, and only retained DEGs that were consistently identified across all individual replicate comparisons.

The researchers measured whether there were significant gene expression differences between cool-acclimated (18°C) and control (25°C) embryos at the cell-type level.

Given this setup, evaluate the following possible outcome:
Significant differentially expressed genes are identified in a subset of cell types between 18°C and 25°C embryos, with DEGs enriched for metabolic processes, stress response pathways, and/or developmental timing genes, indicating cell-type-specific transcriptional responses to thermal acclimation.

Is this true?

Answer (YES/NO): YES